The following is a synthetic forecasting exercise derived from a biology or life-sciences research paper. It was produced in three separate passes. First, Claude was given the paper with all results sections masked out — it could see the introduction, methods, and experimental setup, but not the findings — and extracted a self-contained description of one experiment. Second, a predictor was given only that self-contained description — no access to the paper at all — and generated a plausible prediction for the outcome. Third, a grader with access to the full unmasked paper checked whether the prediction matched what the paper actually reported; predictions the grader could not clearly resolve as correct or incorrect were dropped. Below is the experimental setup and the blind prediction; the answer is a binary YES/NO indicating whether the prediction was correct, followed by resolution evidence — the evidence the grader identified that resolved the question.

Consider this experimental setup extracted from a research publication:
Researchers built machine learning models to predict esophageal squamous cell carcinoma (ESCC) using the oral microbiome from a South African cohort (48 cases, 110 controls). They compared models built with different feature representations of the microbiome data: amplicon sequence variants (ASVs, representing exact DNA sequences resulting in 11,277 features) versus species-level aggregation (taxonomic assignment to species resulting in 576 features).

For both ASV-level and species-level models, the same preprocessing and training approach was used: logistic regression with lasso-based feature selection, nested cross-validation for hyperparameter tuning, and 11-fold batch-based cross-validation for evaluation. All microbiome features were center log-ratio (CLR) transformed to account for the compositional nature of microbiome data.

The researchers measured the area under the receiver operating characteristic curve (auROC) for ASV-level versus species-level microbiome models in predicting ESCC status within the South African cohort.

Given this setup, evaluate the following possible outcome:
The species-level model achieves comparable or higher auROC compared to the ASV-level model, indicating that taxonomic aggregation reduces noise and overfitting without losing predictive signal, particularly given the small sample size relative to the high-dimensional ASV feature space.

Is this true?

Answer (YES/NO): NO